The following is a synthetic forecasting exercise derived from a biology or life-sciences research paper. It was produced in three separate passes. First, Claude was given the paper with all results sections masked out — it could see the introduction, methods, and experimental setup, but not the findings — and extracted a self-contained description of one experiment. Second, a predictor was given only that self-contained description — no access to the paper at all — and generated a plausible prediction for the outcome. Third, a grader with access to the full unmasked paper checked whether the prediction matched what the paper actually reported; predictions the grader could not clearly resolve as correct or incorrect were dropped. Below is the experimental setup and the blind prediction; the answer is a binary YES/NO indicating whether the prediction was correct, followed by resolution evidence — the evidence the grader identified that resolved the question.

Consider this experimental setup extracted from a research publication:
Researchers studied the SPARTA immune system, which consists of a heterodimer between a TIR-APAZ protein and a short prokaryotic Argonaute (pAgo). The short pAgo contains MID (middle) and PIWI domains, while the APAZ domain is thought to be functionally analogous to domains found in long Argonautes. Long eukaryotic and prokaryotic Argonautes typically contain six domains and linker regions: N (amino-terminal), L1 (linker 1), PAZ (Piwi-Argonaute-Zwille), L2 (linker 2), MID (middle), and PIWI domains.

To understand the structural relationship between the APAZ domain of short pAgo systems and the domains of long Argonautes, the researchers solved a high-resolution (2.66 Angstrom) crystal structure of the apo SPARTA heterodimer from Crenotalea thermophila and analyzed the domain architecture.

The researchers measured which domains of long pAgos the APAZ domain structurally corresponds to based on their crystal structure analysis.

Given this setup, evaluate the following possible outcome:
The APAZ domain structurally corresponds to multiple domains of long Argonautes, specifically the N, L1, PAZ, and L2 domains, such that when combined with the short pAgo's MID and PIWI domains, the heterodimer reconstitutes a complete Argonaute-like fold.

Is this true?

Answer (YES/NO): NO